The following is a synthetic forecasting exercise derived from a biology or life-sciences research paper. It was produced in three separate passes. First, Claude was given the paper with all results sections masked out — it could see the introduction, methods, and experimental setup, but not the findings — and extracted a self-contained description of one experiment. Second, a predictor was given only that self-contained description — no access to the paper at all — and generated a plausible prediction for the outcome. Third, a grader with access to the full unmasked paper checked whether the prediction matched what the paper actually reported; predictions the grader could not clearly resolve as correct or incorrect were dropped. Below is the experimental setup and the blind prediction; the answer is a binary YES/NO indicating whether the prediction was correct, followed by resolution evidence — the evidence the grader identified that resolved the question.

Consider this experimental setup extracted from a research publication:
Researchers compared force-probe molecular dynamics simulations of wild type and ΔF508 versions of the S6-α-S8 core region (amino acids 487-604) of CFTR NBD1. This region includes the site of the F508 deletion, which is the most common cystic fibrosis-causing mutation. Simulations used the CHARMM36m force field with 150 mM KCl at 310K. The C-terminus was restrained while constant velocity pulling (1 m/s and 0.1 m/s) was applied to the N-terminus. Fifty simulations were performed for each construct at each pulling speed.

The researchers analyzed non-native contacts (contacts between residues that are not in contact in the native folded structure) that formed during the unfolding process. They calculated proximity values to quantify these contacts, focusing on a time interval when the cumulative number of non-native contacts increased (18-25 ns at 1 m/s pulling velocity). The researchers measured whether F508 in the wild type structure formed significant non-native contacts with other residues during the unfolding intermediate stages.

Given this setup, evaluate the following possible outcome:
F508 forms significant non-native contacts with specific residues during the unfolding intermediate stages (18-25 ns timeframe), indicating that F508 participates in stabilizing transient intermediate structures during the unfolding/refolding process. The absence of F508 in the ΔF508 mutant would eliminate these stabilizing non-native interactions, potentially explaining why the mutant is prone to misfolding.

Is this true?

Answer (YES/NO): YES